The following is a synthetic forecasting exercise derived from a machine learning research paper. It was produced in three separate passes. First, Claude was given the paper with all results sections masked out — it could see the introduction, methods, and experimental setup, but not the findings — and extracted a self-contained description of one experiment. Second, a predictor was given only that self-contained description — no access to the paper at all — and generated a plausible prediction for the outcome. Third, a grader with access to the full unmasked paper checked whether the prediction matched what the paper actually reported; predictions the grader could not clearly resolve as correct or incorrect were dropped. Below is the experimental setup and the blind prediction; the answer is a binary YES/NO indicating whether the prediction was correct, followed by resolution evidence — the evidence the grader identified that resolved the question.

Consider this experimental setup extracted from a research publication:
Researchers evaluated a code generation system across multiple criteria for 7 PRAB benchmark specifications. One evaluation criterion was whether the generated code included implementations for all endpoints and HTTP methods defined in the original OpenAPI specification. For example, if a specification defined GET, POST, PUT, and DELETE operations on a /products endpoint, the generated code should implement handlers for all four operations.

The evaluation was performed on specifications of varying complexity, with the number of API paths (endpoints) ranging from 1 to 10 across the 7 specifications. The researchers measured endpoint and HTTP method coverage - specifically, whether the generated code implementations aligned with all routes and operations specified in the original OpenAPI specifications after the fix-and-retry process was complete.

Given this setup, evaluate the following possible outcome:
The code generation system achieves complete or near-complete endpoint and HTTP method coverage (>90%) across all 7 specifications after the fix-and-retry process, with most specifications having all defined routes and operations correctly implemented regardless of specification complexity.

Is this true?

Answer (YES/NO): YES